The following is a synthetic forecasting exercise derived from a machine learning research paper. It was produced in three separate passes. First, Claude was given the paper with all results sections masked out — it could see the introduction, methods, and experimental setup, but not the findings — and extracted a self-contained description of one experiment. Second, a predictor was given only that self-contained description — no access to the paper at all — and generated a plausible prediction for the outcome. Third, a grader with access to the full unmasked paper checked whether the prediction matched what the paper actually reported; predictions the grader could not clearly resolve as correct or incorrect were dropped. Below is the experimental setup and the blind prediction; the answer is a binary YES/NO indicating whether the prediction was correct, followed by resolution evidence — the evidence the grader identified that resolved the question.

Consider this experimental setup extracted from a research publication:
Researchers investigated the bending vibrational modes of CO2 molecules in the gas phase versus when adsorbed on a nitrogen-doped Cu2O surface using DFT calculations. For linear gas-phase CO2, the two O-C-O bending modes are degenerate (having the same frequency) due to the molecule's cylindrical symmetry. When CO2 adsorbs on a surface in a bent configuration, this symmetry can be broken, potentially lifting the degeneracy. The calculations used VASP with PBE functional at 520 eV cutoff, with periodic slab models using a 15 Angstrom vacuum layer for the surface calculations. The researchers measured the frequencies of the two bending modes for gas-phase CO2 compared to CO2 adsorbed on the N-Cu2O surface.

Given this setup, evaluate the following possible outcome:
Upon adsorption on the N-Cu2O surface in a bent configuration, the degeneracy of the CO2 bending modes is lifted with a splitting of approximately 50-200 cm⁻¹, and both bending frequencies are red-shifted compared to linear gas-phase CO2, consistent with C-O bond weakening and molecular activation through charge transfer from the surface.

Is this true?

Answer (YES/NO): NO